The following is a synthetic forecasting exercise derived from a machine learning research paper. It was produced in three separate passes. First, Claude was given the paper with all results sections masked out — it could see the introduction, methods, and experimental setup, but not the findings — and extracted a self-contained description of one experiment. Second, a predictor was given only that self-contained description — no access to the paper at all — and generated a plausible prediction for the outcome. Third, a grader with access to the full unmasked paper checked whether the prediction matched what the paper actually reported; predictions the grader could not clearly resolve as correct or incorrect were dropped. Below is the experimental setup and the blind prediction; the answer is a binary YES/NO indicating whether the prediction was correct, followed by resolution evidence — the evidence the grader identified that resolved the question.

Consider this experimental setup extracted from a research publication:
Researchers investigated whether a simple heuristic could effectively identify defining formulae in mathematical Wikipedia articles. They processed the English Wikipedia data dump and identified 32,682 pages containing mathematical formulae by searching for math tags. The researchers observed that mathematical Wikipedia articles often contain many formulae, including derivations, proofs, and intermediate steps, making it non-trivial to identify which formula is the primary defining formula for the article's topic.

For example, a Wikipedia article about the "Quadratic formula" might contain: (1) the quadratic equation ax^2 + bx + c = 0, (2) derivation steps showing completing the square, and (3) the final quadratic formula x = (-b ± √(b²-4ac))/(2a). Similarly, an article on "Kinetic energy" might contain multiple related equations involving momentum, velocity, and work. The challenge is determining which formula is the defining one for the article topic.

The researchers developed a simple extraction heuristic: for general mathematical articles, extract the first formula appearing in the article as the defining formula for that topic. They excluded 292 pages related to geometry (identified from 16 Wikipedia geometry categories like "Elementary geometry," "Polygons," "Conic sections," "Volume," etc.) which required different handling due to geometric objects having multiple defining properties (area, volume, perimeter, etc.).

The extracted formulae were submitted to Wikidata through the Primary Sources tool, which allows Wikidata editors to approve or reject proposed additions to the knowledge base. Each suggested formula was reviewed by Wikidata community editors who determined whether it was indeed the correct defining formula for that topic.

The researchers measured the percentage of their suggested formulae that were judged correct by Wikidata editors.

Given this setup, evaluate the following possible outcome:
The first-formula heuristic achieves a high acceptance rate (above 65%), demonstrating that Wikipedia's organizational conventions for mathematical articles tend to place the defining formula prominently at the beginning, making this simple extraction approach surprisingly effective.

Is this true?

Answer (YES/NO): YES